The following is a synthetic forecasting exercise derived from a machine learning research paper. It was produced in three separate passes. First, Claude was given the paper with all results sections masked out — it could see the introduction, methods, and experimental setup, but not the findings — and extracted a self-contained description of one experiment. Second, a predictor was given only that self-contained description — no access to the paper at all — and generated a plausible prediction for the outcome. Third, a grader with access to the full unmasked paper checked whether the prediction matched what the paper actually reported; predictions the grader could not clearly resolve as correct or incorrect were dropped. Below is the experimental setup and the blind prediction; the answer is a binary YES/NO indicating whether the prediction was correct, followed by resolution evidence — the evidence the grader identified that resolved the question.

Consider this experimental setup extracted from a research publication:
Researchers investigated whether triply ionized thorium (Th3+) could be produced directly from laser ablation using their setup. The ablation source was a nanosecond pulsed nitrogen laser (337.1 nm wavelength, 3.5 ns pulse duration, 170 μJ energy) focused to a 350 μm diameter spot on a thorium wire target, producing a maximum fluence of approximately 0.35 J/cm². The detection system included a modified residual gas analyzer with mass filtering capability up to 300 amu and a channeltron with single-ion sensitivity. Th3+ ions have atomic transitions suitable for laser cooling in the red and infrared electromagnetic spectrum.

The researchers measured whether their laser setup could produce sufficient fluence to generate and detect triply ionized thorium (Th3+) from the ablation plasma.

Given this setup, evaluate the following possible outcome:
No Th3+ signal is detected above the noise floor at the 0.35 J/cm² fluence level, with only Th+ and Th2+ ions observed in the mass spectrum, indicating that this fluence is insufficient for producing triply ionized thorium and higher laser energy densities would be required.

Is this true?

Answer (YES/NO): YES